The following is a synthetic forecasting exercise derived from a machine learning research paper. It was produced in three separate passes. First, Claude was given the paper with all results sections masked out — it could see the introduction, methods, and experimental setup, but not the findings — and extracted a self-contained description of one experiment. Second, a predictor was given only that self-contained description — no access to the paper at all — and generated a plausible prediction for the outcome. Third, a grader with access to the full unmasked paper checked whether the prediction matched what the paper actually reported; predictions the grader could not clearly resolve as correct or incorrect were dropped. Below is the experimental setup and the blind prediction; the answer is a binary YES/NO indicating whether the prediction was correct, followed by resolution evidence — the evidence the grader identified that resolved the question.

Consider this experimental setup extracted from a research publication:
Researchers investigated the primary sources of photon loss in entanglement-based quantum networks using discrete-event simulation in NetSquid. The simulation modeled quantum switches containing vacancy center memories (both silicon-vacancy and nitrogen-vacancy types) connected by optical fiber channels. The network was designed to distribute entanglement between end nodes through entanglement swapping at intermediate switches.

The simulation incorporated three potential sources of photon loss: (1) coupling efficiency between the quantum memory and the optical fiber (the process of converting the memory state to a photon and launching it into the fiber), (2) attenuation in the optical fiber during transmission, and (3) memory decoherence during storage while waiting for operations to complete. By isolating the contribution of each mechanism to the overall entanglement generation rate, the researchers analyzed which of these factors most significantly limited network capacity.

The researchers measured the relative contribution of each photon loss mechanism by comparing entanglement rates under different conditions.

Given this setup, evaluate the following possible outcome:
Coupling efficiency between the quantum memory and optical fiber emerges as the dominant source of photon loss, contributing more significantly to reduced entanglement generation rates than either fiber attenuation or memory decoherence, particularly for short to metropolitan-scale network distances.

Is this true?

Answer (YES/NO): YES